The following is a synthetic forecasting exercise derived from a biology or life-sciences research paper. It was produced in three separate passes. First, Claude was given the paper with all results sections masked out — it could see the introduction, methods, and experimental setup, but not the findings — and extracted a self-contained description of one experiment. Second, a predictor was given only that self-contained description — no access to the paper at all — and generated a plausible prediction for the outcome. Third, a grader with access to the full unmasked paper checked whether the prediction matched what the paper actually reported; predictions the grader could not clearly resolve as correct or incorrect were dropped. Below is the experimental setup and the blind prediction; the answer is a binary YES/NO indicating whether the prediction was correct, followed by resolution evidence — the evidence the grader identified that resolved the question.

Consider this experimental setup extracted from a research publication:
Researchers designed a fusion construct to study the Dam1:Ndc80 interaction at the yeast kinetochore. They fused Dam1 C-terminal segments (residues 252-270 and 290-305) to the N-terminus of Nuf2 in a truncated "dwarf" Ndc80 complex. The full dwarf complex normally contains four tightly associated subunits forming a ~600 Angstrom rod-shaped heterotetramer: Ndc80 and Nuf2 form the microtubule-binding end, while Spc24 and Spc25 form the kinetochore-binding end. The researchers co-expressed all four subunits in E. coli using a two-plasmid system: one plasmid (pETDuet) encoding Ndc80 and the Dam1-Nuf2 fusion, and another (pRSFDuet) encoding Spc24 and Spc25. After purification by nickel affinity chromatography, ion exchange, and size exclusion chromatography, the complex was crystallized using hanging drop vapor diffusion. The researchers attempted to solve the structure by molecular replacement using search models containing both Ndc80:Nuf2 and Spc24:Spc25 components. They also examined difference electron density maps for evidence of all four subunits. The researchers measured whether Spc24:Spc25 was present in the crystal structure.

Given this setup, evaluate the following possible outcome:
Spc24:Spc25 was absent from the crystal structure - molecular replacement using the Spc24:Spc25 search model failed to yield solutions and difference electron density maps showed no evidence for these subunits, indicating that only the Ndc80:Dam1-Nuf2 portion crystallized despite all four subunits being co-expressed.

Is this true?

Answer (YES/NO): YES